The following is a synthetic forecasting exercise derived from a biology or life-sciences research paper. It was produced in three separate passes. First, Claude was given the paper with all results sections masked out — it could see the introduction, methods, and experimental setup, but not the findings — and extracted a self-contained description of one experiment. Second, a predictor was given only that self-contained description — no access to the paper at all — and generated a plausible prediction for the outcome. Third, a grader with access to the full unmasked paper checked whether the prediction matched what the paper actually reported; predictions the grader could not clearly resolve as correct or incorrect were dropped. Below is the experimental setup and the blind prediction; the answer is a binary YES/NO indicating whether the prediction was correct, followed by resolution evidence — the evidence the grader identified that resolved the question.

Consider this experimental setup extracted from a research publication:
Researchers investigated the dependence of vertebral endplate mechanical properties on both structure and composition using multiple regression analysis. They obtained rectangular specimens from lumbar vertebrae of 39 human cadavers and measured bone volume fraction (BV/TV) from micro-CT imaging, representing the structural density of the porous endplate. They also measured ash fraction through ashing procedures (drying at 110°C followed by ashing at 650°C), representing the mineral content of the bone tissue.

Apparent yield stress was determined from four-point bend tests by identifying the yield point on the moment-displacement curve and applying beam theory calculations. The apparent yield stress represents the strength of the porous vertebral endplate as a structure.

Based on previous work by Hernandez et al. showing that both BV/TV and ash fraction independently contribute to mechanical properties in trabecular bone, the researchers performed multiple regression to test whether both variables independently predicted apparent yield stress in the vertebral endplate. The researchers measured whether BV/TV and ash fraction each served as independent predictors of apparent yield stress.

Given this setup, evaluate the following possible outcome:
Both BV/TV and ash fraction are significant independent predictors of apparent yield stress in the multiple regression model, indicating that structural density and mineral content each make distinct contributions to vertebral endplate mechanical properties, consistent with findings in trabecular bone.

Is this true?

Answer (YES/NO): NO